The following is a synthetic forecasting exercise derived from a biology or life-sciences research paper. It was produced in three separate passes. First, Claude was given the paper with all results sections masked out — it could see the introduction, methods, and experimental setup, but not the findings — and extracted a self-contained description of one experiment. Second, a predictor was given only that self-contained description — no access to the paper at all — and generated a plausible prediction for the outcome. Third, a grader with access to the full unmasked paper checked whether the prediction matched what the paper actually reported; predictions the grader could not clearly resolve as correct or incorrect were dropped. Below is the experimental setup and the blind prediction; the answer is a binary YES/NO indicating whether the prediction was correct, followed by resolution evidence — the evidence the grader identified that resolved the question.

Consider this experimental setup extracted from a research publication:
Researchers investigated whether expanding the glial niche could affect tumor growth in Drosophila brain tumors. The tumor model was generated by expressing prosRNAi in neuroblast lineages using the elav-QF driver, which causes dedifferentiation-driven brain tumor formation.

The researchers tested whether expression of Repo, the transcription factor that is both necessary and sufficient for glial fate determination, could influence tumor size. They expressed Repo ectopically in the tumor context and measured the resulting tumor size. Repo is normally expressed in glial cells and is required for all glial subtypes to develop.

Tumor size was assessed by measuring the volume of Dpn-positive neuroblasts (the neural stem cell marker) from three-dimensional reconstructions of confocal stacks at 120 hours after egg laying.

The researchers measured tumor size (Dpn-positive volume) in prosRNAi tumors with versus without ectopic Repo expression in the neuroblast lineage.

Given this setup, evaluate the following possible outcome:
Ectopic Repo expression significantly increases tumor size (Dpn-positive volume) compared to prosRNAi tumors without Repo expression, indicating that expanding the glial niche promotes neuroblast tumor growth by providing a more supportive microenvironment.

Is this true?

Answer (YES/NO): YES